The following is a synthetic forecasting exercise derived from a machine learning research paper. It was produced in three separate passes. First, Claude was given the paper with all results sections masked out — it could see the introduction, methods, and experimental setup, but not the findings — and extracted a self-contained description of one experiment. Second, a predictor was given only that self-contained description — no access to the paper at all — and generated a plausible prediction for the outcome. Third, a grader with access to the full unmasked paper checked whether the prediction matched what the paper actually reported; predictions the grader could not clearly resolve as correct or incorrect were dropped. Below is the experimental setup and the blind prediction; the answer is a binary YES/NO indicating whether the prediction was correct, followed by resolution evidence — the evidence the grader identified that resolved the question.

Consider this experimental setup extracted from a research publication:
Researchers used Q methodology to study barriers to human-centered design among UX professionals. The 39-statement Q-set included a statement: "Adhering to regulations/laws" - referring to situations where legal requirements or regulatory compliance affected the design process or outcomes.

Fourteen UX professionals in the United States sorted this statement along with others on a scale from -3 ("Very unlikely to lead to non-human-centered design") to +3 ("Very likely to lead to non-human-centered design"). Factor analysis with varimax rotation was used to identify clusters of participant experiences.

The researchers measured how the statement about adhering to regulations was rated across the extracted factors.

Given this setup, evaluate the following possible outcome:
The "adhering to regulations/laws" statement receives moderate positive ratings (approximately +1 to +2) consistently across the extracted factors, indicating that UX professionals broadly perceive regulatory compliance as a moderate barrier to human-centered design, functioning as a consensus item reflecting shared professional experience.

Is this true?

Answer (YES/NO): NO